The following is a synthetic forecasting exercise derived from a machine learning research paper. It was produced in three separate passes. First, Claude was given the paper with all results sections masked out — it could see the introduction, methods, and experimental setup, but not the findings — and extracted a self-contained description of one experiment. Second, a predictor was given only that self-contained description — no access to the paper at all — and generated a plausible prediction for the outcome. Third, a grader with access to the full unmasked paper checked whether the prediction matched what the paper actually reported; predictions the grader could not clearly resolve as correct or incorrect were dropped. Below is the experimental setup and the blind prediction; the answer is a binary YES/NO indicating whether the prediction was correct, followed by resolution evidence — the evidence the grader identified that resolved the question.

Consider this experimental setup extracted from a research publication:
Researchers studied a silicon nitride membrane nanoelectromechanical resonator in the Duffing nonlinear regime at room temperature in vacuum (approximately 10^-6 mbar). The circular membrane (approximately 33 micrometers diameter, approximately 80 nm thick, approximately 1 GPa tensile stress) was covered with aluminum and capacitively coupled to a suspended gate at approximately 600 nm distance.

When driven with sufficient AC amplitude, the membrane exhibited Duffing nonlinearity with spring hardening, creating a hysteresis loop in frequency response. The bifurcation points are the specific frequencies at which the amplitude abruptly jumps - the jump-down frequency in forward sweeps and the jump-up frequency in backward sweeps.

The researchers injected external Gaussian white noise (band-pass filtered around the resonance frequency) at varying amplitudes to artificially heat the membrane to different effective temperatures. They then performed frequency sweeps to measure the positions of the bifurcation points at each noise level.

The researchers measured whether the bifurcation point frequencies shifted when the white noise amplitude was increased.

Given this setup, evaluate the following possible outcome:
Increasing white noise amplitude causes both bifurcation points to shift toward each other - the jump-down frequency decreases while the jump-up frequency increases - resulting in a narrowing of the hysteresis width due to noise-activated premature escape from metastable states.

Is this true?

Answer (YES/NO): NO